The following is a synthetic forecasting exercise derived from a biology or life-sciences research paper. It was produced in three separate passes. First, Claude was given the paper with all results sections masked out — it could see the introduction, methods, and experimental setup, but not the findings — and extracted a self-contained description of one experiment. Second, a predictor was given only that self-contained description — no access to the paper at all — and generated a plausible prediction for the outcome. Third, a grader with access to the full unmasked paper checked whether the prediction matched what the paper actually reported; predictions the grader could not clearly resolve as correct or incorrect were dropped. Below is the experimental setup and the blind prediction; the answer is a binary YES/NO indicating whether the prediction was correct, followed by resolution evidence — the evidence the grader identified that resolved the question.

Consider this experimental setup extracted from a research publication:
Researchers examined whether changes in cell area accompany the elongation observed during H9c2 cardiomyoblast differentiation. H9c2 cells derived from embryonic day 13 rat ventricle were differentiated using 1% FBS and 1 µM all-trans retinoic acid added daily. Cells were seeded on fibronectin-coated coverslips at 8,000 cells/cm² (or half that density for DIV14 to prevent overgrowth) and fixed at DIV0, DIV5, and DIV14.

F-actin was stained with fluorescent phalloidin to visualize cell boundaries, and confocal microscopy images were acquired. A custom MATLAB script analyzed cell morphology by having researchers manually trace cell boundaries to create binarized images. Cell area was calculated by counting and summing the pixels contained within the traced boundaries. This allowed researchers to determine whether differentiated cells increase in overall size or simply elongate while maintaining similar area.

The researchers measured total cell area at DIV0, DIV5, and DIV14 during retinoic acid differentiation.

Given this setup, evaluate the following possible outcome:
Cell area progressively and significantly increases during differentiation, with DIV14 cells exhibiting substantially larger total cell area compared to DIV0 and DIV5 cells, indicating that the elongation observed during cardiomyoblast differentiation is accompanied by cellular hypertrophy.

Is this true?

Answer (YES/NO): NO